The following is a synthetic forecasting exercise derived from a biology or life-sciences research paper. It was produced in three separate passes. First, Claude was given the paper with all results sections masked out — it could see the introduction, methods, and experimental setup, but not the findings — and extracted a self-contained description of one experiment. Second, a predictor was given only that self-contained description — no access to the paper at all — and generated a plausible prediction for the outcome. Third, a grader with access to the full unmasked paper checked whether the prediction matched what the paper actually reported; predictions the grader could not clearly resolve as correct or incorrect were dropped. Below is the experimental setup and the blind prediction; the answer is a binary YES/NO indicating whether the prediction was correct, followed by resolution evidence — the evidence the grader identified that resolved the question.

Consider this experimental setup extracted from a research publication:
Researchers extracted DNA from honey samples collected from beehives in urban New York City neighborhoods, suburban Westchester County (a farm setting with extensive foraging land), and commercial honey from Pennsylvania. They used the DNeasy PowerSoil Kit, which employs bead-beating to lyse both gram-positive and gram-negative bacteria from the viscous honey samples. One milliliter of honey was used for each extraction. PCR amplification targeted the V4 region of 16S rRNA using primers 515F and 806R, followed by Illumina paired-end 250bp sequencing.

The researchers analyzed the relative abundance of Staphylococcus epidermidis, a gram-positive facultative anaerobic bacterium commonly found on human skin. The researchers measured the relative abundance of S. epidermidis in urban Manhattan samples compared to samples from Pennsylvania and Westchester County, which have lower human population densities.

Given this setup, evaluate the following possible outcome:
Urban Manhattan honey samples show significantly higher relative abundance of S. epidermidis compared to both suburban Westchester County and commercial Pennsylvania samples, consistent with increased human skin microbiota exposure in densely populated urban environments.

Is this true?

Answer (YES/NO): NO